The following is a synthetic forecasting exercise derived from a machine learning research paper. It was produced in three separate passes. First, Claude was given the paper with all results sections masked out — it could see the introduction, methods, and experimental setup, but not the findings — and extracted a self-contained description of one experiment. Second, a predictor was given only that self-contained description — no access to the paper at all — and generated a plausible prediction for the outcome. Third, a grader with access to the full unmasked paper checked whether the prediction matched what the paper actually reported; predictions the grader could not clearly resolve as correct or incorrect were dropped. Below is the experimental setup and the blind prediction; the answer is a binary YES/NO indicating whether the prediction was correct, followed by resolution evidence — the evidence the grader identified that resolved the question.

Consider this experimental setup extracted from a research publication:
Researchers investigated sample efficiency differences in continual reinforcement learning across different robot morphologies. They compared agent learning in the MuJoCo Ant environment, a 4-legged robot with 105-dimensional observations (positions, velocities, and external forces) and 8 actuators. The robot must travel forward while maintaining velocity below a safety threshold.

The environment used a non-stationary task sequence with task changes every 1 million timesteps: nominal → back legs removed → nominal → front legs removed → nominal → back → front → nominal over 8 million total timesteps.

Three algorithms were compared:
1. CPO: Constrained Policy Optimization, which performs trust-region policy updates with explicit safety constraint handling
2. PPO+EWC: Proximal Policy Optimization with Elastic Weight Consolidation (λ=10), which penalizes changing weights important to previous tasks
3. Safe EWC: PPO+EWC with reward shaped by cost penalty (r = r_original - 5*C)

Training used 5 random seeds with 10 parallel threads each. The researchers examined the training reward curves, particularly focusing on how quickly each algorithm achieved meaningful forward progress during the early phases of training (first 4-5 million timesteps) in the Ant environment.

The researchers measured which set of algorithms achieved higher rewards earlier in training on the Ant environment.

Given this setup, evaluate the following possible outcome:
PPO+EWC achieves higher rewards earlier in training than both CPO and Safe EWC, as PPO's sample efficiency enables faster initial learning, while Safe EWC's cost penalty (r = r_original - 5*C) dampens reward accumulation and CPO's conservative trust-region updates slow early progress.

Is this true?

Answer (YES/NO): NO